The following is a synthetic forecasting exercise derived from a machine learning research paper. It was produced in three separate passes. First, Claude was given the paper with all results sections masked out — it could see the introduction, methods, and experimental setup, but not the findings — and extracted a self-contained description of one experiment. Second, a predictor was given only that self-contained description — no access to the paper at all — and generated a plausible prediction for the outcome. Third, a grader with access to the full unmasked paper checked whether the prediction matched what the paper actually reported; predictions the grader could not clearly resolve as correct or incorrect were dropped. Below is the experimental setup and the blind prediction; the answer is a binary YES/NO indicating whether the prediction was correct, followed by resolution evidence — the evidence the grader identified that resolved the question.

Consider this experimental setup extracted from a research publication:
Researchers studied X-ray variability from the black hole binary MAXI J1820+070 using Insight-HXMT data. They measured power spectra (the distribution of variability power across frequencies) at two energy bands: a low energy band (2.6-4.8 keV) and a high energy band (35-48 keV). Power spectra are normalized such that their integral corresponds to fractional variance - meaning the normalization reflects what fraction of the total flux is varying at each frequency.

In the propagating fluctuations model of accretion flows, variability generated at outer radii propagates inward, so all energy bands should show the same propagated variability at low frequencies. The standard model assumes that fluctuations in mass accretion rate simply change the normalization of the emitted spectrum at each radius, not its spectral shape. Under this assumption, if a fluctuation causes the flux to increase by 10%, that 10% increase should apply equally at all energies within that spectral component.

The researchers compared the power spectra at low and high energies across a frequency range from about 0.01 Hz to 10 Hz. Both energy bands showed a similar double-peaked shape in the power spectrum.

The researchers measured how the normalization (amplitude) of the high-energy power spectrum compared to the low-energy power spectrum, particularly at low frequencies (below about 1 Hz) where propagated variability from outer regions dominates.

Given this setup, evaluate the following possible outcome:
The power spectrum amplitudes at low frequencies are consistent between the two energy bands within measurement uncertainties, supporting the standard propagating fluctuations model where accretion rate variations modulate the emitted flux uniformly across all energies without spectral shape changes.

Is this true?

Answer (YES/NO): NO